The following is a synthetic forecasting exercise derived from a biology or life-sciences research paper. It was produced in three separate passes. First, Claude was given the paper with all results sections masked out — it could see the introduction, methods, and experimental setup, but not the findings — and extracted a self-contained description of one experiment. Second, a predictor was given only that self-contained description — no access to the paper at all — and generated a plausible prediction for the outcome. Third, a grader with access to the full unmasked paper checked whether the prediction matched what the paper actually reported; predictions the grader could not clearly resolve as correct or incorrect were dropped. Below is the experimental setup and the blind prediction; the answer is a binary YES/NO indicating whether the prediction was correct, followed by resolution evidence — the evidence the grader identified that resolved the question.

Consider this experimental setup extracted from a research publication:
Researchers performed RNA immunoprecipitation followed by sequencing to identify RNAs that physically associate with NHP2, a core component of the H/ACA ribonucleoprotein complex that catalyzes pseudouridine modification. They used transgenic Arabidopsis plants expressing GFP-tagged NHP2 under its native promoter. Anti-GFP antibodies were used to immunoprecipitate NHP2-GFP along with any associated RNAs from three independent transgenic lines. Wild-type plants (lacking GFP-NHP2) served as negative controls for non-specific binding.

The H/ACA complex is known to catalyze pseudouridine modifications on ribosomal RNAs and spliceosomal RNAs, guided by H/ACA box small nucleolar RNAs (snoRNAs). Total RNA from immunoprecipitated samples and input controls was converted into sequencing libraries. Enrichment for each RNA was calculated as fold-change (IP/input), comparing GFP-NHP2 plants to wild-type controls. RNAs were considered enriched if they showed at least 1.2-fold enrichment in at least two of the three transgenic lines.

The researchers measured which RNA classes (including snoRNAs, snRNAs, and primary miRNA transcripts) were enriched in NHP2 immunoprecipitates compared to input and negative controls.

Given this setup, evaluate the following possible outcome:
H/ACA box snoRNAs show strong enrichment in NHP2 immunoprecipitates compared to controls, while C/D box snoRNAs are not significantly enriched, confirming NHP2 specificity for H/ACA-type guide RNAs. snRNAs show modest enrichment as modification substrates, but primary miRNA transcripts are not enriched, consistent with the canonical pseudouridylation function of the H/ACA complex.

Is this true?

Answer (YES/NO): NO